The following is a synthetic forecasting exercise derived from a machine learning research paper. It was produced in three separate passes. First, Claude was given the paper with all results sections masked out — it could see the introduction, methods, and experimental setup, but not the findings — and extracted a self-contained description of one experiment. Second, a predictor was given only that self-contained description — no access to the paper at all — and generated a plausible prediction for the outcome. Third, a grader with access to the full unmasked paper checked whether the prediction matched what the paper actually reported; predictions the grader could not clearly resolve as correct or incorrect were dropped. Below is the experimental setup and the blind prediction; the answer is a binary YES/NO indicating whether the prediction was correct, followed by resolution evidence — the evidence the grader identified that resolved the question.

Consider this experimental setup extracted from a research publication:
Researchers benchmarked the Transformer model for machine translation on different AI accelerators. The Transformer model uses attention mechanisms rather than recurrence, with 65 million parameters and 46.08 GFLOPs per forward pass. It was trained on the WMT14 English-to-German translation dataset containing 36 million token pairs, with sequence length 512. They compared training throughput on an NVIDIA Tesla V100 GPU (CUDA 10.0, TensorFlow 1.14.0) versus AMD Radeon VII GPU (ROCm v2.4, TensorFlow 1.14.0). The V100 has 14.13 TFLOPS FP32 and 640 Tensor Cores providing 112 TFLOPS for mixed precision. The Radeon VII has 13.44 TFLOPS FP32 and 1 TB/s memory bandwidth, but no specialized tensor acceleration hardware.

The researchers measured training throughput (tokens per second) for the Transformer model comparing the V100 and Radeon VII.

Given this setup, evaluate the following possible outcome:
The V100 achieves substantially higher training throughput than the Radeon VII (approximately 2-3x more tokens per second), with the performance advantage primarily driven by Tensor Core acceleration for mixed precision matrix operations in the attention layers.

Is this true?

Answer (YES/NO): NO